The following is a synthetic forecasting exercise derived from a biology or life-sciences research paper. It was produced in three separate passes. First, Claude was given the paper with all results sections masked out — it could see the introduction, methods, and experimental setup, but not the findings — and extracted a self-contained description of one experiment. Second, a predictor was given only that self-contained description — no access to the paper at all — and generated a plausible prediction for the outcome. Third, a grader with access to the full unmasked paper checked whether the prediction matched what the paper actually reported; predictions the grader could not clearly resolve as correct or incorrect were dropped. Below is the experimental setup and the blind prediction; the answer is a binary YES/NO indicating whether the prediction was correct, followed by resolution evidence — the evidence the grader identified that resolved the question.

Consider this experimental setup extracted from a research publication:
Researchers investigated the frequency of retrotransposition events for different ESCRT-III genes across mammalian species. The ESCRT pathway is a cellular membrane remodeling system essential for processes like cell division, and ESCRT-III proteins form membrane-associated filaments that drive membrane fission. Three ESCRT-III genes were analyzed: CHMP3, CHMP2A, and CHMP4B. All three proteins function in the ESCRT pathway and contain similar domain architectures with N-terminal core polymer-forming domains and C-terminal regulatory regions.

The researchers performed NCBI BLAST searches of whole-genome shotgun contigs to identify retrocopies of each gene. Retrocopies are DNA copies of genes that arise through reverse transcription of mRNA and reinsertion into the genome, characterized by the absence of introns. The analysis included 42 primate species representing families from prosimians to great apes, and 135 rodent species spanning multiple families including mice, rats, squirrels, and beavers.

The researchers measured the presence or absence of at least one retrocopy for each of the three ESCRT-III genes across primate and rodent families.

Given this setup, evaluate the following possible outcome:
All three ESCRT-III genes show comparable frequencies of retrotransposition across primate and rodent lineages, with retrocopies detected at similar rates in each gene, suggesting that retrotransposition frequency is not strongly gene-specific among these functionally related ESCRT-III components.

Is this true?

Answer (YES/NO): NO